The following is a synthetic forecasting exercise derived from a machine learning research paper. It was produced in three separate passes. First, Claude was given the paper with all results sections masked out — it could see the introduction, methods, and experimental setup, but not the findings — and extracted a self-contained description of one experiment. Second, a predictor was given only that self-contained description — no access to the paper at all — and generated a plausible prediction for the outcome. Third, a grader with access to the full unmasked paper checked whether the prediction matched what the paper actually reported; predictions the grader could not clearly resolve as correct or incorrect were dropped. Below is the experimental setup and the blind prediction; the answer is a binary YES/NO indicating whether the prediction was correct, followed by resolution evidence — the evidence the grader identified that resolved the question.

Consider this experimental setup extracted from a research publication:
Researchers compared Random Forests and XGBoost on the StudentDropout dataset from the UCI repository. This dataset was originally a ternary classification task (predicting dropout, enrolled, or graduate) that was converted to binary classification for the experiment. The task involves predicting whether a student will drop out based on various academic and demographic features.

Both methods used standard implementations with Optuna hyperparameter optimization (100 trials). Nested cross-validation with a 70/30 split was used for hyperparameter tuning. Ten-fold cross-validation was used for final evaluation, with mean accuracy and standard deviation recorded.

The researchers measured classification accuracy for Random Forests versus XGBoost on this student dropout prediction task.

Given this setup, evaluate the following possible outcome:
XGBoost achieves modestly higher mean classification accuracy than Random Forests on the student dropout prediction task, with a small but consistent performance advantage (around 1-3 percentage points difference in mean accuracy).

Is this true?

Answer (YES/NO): NO